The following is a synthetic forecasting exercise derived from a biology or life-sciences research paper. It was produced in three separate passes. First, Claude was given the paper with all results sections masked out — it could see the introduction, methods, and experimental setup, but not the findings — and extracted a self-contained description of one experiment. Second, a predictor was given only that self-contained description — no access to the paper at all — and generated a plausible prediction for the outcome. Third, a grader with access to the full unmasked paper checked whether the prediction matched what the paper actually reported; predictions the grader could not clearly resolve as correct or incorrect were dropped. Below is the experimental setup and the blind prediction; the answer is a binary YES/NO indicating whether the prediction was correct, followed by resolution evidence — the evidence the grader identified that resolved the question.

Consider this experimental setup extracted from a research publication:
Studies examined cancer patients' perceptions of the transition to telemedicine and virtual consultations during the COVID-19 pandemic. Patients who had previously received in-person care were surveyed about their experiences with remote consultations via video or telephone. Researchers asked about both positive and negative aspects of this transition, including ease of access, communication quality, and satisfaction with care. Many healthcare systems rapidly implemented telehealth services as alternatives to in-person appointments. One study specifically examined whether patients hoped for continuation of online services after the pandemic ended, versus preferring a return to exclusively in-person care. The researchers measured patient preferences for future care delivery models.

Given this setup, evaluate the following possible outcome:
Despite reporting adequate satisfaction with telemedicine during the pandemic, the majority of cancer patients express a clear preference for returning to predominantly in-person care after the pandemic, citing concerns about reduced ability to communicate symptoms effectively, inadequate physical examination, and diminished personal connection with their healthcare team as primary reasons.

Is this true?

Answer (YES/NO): NO